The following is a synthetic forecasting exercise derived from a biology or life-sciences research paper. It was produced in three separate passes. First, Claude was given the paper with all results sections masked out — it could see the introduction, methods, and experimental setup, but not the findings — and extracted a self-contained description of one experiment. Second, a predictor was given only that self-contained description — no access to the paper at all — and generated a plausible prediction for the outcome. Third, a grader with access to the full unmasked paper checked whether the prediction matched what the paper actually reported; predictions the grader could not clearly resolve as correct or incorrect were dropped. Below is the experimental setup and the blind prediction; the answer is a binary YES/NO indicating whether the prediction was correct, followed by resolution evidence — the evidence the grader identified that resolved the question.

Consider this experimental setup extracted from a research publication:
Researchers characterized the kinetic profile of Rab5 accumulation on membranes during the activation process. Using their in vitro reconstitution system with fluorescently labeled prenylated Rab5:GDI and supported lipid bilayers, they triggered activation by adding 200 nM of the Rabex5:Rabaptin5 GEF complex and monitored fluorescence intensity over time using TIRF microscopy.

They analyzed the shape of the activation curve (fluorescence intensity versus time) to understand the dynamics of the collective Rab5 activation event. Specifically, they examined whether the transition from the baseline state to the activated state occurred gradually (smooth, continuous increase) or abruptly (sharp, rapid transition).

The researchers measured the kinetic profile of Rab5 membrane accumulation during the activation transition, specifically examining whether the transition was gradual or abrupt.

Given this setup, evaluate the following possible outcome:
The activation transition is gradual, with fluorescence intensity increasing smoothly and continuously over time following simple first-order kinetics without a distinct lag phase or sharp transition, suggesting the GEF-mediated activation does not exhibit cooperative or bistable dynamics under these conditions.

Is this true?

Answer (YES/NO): NO